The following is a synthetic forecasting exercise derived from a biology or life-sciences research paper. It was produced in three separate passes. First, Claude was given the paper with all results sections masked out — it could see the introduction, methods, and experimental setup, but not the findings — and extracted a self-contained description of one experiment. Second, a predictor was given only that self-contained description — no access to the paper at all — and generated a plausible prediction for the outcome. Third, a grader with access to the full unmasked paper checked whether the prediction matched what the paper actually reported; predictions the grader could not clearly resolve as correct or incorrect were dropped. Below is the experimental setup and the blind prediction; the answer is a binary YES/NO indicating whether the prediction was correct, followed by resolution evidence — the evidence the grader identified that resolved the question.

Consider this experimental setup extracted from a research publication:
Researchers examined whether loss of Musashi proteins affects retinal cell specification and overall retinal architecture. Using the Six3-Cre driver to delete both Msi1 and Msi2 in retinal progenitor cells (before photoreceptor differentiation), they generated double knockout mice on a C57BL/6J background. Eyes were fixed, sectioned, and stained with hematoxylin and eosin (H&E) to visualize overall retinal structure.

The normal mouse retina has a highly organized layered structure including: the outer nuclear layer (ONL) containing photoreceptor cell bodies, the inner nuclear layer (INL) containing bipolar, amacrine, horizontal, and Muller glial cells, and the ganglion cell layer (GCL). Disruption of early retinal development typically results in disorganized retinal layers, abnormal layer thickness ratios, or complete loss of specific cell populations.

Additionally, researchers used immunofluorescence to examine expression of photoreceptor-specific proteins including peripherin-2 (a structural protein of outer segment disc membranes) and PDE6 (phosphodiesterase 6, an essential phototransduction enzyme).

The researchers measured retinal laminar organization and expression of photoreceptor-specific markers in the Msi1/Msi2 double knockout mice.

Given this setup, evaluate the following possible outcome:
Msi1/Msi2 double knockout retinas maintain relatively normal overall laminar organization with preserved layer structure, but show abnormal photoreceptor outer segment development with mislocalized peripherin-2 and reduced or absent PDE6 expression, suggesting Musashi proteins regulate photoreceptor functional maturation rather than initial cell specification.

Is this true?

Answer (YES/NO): NO